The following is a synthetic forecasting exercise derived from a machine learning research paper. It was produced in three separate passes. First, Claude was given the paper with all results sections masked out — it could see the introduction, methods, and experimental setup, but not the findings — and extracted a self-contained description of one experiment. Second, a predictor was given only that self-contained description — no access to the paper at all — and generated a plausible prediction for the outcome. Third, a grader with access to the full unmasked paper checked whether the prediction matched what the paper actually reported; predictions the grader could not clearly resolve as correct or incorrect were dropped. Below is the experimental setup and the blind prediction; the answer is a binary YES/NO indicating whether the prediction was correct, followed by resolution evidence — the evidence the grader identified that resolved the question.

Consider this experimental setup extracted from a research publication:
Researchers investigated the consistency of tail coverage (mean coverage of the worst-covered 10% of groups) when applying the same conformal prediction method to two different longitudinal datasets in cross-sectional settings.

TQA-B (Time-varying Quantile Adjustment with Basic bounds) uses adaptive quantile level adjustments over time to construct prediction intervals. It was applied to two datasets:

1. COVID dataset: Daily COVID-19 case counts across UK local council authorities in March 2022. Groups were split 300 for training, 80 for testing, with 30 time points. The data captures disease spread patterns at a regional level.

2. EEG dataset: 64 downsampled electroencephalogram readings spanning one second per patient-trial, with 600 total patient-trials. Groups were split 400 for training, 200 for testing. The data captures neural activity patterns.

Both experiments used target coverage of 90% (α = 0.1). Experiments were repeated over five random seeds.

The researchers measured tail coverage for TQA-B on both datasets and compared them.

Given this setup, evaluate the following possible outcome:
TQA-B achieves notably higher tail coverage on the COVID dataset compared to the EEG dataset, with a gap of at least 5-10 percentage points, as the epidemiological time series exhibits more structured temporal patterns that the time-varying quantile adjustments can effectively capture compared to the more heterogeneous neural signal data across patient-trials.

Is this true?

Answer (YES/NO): NO